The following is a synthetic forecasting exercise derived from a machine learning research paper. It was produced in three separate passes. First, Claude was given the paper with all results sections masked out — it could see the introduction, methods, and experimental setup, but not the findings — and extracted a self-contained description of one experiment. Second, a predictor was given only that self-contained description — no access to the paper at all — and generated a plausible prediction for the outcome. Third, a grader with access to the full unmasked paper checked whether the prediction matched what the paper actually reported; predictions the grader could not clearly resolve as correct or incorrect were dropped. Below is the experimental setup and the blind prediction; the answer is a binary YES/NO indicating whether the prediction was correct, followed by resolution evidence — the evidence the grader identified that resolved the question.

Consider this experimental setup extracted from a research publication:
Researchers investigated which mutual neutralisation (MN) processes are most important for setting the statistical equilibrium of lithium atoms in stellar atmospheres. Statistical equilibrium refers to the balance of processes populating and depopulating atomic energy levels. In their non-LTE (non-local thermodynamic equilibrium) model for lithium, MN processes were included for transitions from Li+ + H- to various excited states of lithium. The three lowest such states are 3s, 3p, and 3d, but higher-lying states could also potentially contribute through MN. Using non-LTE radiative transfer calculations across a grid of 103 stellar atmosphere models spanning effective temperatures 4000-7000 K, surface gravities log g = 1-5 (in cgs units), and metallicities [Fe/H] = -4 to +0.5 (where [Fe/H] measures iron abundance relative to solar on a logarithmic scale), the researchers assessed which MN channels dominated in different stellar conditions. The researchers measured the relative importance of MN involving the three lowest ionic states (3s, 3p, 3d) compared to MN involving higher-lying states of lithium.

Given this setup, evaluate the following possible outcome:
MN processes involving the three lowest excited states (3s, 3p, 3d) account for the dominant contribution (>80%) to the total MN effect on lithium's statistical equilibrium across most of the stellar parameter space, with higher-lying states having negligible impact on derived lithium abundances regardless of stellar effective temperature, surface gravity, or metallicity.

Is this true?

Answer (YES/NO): YES